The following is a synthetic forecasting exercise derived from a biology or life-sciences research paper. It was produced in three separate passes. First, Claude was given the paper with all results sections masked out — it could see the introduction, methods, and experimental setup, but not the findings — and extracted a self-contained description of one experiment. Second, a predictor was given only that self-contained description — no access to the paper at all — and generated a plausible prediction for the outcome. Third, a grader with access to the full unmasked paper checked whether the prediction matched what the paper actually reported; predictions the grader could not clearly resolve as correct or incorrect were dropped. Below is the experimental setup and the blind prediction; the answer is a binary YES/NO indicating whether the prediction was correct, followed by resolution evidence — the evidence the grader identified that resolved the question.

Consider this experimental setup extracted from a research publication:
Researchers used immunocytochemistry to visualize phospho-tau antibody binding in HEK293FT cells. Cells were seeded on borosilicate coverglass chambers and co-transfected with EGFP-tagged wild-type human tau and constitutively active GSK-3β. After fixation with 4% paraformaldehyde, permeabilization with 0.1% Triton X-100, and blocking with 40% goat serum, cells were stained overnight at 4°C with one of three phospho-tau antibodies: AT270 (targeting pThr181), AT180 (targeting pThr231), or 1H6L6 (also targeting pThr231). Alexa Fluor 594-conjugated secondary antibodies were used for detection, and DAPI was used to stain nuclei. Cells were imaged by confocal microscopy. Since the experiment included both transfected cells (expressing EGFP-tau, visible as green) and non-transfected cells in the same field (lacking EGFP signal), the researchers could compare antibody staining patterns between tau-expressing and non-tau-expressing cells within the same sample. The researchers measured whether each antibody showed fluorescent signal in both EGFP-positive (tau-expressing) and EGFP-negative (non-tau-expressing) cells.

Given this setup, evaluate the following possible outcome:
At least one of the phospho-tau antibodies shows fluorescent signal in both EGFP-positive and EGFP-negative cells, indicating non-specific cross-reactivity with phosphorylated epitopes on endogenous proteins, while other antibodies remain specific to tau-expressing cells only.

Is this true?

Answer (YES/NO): YES